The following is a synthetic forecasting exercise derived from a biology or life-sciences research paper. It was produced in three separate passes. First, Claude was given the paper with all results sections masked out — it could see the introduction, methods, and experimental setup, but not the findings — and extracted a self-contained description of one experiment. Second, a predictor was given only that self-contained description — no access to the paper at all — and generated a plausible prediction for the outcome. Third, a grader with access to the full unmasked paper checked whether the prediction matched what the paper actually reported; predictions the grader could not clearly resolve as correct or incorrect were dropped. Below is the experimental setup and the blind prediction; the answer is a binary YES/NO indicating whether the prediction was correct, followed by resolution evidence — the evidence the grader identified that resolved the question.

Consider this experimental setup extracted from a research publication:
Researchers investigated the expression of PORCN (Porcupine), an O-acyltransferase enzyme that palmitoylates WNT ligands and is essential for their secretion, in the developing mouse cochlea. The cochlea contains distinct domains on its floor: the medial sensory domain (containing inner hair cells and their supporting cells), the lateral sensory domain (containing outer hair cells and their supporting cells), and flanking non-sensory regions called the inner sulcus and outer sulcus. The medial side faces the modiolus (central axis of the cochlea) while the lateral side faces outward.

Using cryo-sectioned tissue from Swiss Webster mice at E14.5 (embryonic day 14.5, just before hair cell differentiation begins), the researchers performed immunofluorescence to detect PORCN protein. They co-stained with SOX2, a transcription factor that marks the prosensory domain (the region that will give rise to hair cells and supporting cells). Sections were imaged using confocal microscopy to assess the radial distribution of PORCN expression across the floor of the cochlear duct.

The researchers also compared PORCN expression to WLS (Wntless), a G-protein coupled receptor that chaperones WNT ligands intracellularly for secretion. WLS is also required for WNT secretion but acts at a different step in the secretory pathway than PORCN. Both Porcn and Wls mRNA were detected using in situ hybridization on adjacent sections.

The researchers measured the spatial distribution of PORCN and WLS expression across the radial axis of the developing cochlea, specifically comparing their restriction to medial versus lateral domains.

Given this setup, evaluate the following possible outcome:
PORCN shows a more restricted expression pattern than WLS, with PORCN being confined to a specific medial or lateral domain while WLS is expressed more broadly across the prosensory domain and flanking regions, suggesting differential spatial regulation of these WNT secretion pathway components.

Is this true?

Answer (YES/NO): YES